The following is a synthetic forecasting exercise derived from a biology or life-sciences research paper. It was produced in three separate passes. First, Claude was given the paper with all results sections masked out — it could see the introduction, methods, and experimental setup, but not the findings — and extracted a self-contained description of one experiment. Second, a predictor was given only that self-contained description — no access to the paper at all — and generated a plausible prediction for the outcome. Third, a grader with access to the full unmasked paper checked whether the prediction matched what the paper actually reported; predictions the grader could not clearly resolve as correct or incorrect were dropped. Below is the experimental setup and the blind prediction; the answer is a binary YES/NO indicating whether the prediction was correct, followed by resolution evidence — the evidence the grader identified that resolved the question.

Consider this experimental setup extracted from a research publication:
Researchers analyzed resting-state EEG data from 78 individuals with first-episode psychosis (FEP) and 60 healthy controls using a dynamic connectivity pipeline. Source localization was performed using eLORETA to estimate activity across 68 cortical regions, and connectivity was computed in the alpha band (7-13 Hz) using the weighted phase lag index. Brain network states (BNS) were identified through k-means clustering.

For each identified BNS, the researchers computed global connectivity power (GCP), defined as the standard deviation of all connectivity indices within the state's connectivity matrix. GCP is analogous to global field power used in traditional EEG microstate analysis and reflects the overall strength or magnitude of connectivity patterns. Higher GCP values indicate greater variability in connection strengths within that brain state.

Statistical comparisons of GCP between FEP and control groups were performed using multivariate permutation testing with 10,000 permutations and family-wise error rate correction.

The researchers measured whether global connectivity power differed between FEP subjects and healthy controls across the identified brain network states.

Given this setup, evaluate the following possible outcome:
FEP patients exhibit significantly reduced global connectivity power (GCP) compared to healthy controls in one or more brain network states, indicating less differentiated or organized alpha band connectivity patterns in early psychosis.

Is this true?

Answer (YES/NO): YES